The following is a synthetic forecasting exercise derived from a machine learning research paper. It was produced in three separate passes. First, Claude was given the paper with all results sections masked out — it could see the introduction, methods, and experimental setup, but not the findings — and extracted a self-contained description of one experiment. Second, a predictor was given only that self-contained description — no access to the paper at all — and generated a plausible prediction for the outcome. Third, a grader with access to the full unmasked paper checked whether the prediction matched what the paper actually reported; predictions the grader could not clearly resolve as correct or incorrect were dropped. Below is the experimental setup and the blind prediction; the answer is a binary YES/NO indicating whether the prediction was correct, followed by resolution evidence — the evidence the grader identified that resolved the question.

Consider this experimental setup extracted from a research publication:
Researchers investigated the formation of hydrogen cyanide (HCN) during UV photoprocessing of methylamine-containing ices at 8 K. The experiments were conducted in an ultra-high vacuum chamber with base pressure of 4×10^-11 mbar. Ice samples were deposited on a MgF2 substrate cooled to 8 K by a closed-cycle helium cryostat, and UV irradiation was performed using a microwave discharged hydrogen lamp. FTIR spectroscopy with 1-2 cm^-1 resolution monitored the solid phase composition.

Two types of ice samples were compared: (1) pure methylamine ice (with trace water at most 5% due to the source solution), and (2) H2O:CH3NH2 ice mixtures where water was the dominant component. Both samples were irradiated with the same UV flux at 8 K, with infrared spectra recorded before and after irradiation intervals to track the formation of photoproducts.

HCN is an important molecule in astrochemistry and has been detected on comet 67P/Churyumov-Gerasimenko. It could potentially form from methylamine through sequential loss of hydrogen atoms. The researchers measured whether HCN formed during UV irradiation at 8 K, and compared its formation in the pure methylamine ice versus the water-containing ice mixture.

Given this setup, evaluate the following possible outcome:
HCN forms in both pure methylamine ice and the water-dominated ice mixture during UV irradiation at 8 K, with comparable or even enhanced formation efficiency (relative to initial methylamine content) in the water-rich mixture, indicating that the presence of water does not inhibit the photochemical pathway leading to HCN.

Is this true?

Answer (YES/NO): NO